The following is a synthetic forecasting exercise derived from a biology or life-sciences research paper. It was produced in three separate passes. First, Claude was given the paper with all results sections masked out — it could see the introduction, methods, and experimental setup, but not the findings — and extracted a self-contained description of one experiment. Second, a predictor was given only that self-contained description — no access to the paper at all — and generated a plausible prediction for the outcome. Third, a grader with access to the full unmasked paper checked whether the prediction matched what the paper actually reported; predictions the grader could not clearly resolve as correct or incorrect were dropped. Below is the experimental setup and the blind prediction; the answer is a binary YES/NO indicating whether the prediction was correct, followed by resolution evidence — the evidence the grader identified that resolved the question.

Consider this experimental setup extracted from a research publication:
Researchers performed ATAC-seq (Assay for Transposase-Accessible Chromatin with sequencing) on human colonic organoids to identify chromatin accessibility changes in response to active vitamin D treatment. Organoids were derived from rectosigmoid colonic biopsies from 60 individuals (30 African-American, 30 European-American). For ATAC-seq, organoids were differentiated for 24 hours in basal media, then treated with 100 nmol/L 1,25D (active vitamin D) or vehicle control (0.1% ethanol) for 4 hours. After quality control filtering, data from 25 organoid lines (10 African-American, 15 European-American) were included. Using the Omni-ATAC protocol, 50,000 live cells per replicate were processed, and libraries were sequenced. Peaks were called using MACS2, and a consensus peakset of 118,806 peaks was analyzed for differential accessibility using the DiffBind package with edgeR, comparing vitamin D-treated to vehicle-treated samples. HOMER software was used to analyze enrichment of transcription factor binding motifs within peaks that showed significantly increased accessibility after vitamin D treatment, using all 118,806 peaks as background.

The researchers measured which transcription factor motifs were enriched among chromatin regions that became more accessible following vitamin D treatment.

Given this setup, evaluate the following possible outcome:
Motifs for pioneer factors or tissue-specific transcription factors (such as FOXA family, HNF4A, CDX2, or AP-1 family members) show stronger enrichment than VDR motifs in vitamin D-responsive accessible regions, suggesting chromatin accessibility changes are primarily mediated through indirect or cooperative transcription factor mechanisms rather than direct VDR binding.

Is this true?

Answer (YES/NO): NO